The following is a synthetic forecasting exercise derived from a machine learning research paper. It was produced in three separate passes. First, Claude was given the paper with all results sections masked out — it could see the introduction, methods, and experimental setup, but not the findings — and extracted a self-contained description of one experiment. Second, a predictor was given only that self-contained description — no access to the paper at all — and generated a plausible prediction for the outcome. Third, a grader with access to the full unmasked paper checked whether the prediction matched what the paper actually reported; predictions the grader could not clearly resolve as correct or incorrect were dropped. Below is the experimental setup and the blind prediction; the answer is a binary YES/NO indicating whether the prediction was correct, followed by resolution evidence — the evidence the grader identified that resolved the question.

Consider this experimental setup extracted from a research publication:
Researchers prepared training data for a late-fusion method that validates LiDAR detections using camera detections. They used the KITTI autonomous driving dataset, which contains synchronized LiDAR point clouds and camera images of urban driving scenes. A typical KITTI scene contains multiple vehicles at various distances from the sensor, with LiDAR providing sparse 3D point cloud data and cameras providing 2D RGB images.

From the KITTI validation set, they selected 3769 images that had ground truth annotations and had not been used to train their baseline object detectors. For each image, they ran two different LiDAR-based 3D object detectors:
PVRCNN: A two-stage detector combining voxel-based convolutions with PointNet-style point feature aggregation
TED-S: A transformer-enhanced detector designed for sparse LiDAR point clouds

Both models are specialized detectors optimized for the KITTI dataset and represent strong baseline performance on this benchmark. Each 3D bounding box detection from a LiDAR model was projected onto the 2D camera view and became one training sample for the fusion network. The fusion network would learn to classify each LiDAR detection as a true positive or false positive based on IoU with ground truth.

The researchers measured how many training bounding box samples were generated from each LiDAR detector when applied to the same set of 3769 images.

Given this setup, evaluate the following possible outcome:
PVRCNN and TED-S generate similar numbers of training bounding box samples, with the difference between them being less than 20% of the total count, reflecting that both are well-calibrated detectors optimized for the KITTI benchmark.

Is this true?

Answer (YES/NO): NO